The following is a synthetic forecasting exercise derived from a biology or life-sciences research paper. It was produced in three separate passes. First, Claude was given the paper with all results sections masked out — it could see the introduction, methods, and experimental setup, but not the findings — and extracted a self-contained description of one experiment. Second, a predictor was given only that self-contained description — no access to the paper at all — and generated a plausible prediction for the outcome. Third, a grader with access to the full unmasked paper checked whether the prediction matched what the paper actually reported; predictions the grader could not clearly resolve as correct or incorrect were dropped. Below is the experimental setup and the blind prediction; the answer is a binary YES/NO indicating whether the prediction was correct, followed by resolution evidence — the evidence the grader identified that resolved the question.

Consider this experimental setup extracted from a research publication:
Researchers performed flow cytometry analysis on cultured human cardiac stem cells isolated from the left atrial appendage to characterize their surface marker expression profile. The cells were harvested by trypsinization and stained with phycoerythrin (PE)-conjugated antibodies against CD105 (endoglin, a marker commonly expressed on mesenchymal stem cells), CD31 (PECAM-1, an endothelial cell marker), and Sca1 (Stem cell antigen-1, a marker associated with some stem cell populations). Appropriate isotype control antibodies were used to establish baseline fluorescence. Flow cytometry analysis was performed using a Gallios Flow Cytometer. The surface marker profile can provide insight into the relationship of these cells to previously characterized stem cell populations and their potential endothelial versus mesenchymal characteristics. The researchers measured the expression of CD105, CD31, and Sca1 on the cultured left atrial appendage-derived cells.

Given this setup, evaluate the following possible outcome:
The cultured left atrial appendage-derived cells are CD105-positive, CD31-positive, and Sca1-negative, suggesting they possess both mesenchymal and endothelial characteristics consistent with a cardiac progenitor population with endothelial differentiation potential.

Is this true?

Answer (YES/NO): NO